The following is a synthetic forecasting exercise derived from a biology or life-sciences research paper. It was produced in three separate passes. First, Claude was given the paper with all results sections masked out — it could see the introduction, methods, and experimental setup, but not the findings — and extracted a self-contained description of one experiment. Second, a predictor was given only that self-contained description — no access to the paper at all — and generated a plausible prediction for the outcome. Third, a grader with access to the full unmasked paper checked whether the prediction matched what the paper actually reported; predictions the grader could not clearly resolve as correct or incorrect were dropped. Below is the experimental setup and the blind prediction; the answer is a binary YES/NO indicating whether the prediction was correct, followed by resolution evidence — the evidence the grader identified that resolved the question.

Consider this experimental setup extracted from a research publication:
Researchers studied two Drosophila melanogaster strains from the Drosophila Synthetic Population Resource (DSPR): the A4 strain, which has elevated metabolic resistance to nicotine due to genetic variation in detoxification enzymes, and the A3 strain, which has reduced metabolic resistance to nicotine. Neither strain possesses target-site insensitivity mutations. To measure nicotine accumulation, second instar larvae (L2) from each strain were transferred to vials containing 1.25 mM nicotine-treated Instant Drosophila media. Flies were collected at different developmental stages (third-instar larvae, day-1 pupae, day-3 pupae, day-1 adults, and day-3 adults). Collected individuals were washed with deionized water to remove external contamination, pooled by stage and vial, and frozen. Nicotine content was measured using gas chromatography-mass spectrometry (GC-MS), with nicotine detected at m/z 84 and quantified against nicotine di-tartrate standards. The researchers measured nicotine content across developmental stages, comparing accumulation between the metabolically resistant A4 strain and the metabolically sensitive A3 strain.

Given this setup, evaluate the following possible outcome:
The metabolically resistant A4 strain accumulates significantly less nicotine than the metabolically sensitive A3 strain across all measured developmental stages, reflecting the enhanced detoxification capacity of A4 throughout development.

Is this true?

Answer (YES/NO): NO